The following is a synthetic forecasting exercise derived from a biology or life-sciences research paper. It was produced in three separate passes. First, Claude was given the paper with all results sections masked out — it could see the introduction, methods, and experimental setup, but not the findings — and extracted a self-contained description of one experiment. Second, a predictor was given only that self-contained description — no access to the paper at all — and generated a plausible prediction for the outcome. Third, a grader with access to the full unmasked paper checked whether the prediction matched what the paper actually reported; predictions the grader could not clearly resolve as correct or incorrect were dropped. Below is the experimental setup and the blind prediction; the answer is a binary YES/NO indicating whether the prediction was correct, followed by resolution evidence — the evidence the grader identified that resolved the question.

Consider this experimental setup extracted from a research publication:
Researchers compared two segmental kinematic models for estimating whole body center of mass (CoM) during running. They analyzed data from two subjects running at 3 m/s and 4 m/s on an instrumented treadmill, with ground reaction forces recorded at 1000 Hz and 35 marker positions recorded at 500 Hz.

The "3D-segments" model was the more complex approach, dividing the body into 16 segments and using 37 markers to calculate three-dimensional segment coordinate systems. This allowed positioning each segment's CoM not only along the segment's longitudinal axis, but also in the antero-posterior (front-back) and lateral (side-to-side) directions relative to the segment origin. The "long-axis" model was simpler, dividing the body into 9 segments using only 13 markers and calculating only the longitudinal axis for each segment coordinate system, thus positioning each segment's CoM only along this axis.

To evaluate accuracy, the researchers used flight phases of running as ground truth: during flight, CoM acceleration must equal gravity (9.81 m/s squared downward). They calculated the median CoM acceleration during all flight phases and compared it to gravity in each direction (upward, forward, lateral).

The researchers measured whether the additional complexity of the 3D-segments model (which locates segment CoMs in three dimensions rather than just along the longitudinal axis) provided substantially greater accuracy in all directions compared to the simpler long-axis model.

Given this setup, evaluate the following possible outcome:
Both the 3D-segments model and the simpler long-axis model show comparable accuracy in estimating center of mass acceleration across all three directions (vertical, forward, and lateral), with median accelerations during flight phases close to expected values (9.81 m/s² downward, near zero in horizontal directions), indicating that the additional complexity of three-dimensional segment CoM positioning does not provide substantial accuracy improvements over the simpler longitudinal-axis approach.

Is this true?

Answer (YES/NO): NO